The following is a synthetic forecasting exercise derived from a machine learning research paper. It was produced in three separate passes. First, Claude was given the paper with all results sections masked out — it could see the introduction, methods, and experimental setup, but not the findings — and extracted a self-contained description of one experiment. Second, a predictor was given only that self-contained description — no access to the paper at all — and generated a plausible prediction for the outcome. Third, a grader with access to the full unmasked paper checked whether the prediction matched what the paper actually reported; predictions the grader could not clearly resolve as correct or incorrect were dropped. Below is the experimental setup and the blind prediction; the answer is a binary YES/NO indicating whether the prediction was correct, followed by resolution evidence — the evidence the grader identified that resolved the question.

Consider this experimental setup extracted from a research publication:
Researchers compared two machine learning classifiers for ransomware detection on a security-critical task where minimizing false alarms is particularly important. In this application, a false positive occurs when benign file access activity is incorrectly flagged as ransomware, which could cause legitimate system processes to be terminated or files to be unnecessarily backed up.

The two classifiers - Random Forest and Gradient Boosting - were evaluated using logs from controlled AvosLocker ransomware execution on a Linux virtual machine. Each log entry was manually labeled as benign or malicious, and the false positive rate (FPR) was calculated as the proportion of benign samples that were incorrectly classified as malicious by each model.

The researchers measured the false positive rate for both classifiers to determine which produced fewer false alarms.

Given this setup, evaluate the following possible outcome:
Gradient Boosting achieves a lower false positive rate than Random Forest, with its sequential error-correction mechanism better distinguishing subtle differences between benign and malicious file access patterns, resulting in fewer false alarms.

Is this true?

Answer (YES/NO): YES